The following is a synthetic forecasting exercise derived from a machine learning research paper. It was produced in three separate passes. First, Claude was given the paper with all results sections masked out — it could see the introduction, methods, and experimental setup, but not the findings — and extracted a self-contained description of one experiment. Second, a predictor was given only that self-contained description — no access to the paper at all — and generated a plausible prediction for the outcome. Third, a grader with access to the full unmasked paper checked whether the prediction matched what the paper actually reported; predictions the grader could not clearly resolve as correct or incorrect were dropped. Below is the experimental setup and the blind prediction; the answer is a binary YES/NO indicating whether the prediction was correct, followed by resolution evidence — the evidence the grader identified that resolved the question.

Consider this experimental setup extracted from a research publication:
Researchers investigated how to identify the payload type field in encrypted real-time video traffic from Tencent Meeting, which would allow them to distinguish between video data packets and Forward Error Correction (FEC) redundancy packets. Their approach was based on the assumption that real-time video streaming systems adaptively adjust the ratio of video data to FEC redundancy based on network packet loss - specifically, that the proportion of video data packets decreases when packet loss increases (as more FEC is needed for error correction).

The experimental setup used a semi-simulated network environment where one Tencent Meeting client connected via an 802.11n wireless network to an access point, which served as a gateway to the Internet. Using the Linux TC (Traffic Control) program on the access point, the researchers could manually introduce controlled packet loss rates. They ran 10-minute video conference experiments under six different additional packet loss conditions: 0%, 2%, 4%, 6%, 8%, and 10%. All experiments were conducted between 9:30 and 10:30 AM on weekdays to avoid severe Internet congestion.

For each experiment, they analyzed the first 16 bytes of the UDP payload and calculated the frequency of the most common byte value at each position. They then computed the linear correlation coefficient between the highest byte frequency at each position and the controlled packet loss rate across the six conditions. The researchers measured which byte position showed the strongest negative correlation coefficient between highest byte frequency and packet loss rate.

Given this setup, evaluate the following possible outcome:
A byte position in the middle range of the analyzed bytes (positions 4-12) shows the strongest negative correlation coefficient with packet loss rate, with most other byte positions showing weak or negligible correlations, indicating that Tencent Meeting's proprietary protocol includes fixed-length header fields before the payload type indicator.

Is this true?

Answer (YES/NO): NO